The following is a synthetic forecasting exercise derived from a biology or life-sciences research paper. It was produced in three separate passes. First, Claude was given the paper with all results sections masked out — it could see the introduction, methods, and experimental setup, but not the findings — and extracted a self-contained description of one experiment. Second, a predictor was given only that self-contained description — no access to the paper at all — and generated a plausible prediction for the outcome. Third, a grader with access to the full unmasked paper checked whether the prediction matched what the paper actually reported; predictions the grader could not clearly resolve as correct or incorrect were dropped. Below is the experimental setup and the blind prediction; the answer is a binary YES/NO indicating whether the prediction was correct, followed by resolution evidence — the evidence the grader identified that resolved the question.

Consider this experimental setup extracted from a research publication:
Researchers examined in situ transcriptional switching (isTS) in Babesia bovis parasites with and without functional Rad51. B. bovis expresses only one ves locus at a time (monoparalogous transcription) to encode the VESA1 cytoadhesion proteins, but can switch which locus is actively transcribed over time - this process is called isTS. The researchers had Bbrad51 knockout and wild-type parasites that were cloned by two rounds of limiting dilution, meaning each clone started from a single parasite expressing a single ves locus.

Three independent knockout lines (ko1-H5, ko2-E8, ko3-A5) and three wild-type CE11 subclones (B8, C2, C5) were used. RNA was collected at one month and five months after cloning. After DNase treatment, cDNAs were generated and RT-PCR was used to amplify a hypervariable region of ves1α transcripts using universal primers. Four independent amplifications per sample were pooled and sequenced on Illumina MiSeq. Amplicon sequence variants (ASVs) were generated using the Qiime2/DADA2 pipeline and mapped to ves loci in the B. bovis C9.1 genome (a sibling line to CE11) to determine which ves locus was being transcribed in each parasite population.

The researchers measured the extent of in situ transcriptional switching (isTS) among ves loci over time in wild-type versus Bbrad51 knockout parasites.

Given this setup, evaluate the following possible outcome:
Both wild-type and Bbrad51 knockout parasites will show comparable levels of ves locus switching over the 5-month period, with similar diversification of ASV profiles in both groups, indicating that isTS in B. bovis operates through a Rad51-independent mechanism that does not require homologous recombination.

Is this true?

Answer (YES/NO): NO